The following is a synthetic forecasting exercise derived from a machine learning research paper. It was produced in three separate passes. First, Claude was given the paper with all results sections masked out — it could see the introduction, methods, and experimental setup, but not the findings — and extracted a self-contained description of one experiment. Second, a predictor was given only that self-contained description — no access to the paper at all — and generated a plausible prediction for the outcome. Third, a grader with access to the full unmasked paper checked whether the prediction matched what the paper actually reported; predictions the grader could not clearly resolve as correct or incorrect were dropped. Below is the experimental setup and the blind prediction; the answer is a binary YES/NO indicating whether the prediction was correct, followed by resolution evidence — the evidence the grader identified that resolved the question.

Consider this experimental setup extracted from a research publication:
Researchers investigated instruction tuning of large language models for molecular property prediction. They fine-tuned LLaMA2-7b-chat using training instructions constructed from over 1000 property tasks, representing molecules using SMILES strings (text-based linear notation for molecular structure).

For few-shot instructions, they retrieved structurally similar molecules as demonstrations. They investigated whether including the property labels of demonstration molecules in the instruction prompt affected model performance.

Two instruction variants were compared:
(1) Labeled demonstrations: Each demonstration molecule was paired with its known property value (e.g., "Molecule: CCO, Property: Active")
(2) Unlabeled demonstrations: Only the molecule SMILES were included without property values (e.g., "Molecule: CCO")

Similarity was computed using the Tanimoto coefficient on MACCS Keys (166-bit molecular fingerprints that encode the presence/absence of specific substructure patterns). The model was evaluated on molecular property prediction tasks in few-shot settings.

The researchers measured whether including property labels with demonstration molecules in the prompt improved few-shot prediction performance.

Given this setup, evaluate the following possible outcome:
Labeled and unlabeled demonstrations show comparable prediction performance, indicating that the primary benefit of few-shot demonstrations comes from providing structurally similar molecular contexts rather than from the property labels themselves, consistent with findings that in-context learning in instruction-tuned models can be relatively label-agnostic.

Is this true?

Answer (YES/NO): NO